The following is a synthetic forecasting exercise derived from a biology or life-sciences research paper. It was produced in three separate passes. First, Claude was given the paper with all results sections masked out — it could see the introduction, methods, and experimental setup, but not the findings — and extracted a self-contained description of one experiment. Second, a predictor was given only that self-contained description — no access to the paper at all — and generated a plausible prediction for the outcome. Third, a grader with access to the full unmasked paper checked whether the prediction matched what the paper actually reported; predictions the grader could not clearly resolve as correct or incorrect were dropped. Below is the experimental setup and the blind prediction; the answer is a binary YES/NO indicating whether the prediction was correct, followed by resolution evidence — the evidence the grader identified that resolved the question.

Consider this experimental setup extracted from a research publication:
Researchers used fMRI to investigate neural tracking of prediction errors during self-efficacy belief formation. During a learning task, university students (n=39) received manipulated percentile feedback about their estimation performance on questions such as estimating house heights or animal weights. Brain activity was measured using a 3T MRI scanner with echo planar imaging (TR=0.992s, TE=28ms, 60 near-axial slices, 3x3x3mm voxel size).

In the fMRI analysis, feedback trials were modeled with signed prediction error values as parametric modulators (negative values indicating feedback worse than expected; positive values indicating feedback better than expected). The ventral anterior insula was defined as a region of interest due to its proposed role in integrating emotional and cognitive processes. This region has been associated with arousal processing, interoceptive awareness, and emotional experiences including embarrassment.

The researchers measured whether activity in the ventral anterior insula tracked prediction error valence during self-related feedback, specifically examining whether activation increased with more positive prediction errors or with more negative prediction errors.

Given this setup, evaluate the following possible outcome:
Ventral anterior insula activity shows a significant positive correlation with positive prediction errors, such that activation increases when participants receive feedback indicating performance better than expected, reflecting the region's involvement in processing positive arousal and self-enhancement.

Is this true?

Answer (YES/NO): NO